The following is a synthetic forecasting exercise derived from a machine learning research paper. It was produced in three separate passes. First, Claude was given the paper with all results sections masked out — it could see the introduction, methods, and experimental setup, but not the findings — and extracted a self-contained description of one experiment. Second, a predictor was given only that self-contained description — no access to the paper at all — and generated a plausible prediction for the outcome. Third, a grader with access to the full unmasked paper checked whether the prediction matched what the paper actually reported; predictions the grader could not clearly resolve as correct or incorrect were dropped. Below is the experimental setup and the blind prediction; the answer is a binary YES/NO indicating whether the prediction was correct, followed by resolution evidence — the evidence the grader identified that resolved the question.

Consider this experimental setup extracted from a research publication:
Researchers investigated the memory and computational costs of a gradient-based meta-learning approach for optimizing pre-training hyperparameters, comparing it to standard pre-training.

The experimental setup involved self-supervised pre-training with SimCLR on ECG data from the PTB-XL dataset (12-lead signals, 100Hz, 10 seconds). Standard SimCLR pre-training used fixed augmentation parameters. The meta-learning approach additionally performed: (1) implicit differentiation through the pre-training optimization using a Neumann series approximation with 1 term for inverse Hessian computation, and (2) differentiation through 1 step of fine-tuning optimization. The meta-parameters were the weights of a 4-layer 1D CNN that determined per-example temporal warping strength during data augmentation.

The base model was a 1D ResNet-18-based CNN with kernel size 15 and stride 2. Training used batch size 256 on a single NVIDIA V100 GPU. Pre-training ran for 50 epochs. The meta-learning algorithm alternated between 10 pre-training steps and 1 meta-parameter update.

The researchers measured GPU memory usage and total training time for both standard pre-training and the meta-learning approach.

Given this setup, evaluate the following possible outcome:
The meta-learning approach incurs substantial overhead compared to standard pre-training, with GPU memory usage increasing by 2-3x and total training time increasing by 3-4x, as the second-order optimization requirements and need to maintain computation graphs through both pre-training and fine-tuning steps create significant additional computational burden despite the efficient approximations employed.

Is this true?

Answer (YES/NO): NO